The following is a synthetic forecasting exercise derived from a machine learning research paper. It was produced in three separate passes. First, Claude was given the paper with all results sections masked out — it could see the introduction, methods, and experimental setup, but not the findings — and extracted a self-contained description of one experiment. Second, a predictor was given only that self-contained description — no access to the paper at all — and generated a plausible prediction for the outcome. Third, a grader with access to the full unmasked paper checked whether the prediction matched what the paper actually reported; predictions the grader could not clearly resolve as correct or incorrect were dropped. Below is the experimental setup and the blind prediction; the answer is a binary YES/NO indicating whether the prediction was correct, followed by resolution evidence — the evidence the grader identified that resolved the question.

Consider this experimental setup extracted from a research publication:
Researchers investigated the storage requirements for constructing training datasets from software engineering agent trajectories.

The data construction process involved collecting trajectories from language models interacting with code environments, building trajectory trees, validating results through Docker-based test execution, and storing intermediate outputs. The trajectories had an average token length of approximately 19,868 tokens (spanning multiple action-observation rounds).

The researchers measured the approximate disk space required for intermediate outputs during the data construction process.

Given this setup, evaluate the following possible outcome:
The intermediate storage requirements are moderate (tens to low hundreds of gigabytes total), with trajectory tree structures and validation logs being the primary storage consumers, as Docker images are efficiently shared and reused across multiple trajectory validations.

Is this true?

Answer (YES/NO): NO